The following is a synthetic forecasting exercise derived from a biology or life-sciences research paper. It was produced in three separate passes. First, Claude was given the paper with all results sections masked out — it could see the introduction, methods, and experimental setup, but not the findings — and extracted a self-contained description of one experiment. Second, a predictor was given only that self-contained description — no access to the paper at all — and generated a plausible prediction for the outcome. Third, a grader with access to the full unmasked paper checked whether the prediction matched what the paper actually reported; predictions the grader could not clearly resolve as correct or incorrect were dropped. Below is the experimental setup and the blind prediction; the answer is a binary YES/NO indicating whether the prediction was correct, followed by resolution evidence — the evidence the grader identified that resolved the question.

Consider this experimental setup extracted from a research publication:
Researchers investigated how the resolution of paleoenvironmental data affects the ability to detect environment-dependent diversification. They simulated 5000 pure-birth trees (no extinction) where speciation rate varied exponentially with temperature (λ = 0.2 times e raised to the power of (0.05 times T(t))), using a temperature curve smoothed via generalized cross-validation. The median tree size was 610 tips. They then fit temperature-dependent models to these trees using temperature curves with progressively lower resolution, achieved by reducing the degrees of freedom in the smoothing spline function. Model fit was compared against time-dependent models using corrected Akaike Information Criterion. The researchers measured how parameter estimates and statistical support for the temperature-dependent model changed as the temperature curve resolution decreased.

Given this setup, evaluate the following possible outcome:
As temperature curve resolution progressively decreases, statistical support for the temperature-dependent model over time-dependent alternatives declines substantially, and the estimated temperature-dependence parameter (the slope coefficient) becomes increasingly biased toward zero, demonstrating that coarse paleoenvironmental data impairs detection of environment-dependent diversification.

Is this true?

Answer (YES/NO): NO